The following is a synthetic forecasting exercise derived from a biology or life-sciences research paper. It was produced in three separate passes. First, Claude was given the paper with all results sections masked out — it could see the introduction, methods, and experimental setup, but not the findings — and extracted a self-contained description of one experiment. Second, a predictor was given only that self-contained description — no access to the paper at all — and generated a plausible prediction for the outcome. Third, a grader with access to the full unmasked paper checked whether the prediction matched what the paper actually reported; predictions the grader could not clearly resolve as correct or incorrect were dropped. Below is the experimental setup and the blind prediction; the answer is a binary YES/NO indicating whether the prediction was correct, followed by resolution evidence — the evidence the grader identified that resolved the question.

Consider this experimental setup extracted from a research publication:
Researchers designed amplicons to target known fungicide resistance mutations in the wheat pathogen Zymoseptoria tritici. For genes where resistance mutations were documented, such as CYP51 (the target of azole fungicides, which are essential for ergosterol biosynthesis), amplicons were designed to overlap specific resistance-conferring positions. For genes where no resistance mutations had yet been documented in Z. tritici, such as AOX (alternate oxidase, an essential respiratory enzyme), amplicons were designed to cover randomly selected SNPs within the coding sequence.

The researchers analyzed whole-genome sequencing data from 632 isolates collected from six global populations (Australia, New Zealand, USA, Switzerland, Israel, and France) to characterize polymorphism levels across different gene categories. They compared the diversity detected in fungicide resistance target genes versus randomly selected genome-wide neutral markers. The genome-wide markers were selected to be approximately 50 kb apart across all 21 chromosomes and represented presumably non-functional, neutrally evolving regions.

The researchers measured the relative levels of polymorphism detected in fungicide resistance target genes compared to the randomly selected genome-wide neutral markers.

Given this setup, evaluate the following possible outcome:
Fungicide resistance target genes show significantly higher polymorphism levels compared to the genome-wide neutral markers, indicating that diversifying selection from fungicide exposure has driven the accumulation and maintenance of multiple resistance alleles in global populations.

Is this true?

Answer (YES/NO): NO